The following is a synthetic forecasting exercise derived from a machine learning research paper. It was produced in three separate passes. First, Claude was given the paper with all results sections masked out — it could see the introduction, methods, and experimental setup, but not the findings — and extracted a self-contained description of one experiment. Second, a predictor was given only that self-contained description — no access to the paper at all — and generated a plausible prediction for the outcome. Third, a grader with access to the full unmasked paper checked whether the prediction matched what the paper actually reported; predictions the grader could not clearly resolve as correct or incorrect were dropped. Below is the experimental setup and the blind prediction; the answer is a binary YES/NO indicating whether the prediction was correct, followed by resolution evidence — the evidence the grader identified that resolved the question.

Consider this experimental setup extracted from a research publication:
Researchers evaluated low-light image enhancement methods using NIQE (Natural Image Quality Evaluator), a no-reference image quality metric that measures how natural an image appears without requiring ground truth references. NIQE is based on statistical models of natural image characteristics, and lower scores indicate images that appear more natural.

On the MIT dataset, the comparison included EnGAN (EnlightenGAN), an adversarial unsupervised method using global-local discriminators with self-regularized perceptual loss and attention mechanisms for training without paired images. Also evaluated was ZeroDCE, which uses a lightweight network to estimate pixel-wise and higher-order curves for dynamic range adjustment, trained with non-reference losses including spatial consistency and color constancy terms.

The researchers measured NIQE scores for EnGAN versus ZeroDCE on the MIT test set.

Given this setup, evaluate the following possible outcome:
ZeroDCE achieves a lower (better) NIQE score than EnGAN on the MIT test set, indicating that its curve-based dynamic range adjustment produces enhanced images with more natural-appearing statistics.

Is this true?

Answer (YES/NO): YES